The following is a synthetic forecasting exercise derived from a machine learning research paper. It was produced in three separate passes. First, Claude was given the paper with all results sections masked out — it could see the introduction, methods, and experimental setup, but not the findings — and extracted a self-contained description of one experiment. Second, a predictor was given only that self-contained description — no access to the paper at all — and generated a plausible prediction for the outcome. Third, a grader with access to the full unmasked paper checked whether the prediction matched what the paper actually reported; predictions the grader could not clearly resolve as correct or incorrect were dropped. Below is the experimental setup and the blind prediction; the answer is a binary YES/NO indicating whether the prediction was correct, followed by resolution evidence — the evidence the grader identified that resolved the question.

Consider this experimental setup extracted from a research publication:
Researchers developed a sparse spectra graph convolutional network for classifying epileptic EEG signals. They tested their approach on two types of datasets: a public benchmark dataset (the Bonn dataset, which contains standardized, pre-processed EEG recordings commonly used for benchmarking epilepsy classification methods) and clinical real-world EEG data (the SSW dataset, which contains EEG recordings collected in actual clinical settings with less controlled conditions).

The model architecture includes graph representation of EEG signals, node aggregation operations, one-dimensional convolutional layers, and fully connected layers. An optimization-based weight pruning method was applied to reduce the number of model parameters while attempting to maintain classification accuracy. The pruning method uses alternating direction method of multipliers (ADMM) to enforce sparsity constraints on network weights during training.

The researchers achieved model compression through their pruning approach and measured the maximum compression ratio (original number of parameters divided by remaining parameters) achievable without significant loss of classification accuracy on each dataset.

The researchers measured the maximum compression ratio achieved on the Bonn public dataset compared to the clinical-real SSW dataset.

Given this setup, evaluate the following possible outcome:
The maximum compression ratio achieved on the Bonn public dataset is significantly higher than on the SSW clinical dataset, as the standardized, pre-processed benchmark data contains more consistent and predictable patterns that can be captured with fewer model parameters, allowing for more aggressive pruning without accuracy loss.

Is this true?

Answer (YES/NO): YES